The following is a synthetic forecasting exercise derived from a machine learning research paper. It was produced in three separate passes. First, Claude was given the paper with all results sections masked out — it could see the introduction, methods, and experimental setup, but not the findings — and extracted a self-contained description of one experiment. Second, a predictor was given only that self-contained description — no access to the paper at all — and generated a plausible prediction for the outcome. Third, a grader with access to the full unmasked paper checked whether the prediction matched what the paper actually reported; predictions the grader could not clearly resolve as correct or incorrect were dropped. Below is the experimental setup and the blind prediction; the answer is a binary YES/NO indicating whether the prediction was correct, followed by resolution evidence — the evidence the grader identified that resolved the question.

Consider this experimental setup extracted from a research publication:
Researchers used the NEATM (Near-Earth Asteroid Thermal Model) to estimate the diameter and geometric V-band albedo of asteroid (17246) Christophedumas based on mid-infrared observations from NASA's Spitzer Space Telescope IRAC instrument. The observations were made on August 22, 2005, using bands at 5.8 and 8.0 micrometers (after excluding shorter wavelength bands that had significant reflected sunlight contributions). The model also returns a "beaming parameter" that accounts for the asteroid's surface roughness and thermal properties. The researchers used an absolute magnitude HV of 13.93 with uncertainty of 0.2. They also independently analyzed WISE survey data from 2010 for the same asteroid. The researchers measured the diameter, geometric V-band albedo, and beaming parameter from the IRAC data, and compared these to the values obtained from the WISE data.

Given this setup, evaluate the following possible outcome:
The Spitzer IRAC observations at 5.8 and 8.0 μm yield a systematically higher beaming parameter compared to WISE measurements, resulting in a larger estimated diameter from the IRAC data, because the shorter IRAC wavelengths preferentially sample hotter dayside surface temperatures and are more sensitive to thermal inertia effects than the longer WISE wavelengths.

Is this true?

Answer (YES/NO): NO